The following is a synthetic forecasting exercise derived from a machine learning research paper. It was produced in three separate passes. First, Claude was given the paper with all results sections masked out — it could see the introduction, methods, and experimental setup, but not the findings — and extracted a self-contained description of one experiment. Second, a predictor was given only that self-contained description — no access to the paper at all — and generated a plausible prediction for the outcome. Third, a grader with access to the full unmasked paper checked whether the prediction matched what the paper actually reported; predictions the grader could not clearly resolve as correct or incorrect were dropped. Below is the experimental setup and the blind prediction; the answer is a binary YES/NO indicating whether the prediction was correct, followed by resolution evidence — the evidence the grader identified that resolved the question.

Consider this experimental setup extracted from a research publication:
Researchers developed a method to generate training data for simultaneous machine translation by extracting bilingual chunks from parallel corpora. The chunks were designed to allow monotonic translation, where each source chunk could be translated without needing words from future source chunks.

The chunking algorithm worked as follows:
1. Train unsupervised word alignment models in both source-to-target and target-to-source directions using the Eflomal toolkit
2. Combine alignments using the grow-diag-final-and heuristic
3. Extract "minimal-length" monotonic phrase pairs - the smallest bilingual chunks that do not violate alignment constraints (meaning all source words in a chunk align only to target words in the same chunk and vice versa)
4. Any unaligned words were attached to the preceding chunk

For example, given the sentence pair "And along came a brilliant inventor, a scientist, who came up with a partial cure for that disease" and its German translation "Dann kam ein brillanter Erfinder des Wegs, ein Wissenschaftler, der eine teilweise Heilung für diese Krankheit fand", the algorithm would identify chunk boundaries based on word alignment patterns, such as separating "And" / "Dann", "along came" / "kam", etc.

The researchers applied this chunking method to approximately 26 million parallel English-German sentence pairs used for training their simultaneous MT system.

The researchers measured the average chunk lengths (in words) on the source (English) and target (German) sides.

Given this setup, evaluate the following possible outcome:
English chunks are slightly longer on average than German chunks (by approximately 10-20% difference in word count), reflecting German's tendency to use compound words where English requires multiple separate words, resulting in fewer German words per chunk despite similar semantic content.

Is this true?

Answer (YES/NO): NO